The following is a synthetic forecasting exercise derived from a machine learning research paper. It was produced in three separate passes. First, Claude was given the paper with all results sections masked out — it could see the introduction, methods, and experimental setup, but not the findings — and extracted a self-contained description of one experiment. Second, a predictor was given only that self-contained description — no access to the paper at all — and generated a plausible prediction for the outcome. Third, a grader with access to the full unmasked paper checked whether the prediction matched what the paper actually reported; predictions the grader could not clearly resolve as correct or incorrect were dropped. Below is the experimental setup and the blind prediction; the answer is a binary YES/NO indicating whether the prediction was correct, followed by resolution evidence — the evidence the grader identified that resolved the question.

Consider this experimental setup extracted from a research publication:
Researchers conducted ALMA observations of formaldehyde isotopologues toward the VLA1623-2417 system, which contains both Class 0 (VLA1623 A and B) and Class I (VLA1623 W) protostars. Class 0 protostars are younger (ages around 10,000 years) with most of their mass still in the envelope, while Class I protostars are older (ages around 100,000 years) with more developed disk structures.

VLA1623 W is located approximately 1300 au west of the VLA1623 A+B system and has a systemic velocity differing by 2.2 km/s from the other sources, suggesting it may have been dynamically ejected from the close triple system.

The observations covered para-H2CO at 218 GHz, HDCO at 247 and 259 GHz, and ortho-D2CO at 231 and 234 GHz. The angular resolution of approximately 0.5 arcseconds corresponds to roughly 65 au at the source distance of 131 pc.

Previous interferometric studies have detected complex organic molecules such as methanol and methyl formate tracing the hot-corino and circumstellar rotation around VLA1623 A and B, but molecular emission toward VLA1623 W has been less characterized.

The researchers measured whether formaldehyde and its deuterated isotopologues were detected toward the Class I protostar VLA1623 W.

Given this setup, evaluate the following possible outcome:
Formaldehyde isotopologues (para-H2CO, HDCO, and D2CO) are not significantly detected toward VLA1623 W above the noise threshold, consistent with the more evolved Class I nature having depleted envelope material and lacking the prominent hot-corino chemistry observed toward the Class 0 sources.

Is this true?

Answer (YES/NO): NO